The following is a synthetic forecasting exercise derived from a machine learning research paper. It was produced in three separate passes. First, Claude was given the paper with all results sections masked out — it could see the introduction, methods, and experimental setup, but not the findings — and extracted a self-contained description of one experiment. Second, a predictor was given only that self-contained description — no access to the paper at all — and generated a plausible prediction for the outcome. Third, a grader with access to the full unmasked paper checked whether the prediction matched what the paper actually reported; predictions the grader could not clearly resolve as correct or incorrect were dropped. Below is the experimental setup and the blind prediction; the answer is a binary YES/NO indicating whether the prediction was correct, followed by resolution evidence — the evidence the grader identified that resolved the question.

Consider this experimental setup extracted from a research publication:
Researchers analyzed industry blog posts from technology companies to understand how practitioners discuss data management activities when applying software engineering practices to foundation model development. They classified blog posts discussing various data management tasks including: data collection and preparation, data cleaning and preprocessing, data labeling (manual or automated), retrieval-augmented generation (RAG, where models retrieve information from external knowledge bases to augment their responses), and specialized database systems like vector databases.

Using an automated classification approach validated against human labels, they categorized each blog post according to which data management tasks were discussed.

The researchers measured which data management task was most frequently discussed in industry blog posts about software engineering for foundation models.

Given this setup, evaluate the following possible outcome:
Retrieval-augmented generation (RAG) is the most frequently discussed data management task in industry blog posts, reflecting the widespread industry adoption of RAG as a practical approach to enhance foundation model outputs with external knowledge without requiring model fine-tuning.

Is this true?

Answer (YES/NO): YES